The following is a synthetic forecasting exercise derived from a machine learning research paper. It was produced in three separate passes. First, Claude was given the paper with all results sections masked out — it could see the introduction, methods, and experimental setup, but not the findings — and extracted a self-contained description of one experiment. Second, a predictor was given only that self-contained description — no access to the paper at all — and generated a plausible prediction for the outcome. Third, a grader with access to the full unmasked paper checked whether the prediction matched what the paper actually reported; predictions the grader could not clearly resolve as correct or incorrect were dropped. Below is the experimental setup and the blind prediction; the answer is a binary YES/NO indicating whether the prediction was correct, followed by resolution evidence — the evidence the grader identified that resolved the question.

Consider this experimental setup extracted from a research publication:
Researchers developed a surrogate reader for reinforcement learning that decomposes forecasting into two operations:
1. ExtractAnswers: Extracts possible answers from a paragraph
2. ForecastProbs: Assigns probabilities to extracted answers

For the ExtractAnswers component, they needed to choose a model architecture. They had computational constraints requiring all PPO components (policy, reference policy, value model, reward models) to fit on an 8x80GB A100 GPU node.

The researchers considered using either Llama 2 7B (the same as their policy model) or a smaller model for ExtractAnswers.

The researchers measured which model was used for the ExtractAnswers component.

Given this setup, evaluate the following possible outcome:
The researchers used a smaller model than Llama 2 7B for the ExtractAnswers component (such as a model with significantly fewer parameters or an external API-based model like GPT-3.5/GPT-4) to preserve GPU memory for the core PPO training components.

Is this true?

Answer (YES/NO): YES